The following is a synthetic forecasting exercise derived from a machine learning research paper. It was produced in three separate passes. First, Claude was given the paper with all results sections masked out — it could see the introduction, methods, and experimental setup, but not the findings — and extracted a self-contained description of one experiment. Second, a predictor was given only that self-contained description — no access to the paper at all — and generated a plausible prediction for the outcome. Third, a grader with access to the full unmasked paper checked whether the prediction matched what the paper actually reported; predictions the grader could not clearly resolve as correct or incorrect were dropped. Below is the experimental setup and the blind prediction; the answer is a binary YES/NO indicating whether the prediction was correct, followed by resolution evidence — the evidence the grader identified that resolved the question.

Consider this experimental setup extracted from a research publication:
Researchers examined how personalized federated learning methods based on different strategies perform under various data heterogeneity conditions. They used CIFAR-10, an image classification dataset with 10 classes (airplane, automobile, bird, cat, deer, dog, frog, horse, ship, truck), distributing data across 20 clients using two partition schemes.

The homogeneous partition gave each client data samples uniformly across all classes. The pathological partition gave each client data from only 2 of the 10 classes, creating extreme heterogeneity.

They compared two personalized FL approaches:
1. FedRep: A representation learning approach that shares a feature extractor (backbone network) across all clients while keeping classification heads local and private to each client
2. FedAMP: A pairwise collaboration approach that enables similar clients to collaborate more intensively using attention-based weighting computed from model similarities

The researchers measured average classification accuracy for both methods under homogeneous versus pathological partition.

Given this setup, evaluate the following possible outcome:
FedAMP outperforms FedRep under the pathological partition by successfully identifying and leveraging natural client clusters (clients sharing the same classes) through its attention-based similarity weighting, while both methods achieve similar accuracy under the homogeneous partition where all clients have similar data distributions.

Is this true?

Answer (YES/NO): NO